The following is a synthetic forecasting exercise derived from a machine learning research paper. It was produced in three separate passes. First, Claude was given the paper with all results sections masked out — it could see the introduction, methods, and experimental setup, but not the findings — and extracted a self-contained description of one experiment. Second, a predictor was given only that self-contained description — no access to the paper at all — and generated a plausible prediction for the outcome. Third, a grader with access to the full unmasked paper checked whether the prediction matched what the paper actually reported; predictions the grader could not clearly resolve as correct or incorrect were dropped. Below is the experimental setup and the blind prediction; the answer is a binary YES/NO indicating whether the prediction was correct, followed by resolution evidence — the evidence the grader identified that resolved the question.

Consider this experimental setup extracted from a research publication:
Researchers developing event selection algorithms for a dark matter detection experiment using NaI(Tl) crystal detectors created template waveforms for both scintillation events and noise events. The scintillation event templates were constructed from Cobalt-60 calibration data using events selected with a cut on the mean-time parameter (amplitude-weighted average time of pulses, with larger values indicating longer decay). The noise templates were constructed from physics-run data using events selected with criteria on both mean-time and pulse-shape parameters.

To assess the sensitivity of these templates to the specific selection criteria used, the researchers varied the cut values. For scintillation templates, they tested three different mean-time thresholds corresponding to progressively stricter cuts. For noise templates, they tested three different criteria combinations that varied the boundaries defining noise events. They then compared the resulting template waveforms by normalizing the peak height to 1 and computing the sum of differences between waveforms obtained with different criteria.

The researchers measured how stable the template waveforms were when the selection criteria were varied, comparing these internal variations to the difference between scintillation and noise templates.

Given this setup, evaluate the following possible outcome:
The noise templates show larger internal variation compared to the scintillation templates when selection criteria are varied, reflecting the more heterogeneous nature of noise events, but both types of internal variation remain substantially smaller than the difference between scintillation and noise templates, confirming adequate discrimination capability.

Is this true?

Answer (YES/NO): NO